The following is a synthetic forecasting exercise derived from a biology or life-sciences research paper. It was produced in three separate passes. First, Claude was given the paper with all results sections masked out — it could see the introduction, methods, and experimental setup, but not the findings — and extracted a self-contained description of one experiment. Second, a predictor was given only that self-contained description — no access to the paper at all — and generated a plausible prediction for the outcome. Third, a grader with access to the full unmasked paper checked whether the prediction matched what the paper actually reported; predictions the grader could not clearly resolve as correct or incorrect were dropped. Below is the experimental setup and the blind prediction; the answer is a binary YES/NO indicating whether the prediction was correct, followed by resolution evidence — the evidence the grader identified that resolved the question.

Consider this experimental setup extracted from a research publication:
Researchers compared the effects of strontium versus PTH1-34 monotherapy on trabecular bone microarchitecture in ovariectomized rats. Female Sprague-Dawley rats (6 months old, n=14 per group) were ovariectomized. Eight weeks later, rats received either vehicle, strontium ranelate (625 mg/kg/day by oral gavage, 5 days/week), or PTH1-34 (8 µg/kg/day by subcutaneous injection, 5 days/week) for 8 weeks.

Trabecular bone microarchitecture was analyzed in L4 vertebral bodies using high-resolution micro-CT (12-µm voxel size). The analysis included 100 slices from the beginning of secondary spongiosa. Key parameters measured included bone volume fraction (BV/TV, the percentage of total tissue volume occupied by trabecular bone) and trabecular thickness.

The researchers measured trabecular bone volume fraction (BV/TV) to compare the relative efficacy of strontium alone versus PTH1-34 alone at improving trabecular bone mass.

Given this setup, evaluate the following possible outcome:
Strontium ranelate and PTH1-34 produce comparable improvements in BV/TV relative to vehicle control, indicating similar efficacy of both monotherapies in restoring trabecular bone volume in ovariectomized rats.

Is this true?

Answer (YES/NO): NO